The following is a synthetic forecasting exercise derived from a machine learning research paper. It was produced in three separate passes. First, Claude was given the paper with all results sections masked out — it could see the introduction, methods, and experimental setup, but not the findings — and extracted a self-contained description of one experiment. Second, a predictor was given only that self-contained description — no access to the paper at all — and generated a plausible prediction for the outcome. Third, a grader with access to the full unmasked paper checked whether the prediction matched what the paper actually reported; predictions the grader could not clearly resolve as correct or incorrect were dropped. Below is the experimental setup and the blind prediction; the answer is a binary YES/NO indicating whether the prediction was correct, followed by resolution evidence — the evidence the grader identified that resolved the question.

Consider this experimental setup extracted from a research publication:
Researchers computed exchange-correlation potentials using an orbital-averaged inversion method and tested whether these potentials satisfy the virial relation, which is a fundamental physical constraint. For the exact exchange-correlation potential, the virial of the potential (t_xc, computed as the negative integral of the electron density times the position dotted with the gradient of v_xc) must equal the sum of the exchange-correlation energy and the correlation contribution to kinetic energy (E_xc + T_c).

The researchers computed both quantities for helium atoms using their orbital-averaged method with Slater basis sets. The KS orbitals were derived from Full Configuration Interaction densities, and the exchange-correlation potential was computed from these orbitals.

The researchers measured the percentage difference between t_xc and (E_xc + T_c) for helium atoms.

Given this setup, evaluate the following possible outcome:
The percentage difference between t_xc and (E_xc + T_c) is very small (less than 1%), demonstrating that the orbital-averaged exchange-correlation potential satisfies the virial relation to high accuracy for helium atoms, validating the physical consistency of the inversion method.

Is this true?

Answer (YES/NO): YES